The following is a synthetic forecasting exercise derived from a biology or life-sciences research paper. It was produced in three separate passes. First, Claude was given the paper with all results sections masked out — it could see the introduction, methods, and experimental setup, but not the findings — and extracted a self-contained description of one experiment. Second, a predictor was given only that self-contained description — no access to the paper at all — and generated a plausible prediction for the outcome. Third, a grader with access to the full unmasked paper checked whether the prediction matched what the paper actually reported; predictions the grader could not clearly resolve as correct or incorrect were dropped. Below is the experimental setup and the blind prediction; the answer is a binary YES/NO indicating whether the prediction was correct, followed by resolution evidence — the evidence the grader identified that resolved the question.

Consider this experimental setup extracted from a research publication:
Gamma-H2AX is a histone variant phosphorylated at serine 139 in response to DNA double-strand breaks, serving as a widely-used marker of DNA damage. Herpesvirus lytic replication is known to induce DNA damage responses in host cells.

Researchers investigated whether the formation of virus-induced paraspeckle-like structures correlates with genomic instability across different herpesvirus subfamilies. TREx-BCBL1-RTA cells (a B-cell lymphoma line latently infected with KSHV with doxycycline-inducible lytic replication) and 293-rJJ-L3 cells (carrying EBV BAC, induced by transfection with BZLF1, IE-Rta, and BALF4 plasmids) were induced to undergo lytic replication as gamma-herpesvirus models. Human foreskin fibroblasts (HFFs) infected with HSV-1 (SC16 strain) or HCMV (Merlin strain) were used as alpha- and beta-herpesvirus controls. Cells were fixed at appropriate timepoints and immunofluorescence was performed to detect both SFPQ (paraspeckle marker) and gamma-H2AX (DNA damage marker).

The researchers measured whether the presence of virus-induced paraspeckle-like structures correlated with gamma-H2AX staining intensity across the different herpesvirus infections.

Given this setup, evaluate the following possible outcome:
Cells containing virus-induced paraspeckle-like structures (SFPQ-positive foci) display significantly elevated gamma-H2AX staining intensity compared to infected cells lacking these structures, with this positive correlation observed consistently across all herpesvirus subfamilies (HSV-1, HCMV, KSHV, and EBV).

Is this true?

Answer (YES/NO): NO